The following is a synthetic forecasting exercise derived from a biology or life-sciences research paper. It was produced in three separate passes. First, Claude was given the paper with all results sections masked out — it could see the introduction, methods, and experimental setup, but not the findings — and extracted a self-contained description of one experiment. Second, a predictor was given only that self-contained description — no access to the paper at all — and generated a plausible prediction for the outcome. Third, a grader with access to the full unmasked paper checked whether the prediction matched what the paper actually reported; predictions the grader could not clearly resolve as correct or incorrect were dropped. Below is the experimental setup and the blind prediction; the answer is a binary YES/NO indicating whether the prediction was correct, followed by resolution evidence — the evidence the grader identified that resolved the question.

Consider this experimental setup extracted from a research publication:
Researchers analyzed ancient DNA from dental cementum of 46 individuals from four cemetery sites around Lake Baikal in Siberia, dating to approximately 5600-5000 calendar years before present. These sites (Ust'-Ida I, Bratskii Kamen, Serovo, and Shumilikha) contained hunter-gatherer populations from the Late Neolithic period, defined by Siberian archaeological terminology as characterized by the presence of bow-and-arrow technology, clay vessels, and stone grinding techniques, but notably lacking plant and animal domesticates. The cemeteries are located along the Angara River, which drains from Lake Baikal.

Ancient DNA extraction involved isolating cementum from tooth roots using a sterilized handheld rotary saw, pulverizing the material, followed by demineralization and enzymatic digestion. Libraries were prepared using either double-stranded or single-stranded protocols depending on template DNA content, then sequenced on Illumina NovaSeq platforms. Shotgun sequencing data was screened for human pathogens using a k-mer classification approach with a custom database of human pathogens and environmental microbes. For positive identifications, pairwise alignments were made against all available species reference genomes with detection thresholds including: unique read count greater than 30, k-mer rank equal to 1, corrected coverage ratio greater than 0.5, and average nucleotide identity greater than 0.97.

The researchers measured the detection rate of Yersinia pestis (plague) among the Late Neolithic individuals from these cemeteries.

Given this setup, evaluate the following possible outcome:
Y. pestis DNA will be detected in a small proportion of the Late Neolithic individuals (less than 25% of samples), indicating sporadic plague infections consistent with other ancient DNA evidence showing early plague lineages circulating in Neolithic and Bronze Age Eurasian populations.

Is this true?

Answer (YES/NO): NO